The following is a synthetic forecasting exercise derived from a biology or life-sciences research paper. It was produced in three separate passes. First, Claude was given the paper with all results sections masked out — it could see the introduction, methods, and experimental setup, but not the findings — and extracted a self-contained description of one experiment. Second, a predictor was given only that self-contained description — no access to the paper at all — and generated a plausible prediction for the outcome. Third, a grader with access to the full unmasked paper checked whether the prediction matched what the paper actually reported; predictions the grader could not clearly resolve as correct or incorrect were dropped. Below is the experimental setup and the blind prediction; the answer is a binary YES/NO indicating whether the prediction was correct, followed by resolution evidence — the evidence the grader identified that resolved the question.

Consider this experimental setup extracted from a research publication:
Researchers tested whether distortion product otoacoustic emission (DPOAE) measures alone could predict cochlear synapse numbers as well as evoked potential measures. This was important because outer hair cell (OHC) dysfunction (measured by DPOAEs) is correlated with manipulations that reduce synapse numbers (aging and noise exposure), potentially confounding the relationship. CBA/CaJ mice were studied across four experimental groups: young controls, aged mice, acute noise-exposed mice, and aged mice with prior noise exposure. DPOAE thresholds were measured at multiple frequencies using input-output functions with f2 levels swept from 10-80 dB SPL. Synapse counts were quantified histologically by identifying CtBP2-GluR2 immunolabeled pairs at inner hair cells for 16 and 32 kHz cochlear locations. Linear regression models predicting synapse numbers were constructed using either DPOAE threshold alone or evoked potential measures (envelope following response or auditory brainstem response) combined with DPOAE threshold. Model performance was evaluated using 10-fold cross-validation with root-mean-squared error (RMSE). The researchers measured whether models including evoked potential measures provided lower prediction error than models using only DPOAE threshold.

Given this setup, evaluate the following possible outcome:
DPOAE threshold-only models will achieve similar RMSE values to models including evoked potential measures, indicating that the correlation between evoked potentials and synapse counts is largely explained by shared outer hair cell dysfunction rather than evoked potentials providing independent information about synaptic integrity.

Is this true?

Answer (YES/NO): NO